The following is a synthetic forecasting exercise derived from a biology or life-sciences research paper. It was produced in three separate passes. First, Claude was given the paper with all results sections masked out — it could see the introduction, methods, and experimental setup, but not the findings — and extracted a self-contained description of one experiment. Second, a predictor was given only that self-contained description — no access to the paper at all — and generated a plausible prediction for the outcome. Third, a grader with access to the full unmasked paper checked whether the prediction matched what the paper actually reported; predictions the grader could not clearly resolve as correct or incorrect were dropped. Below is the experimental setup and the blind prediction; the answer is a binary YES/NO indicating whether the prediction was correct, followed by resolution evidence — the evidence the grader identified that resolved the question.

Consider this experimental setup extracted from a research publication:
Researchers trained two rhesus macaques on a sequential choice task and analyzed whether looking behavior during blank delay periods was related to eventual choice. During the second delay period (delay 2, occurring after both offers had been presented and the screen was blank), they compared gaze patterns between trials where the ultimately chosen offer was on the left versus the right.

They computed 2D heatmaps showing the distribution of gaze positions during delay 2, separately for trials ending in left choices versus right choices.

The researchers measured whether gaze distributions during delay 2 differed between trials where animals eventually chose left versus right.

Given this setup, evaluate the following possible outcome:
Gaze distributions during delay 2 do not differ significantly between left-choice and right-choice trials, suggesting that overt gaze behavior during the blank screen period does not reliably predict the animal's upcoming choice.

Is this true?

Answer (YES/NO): NO